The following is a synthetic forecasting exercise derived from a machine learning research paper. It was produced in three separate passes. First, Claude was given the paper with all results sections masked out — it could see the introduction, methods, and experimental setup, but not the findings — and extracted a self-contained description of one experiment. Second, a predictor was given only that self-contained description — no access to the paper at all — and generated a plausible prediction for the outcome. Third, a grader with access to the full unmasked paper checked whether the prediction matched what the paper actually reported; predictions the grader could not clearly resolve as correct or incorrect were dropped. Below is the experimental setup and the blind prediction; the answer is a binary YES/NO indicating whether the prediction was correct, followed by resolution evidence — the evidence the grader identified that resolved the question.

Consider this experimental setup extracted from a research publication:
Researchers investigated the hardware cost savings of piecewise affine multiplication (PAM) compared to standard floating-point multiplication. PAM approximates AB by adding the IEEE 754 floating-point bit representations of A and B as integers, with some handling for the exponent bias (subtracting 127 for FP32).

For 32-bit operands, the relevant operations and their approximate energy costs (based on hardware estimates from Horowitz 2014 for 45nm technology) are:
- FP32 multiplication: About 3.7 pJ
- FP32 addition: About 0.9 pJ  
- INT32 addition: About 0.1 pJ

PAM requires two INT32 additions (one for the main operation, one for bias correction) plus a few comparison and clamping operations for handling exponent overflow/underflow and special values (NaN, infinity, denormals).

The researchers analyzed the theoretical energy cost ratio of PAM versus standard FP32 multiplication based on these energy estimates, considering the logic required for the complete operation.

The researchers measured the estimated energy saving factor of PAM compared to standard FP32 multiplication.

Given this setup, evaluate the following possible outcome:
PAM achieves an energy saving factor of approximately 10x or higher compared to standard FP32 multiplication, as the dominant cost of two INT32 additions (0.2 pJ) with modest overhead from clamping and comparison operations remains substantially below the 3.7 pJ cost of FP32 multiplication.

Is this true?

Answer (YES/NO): YES